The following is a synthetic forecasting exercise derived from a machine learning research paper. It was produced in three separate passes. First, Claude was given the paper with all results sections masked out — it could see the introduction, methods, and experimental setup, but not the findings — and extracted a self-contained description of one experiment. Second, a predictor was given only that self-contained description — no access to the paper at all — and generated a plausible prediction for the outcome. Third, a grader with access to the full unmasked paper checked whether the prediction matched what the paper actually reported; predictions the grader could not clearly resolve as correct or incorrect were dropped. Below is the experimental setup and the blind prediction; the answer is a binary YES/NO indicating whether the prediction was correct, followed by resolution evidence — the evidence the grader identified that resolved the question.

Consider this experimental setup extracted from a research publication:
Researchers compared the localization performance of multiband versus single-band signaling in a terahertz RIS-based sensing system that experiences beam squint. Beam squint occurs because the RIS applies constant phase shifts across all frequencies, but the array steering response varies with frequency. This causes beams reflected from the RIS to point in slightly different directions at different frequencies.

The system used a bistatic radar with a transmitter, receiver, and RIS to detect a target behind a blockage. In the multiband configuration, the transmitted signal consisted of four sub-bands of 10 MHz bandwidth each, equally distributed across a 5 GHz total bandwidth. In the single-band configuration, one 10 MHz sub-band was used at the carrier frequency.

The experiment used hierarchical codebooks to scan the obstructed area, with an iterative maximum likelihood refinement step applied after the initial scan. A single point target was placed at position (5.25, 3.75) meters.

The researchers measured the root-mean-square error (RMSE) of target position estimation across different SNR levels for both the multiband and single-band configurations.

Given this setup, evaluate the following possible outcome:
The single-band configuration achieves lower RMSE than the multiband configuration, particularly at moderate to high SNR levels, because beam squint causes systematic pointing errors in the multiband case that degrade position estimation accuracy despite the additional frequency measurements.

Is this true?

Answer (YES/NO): NO